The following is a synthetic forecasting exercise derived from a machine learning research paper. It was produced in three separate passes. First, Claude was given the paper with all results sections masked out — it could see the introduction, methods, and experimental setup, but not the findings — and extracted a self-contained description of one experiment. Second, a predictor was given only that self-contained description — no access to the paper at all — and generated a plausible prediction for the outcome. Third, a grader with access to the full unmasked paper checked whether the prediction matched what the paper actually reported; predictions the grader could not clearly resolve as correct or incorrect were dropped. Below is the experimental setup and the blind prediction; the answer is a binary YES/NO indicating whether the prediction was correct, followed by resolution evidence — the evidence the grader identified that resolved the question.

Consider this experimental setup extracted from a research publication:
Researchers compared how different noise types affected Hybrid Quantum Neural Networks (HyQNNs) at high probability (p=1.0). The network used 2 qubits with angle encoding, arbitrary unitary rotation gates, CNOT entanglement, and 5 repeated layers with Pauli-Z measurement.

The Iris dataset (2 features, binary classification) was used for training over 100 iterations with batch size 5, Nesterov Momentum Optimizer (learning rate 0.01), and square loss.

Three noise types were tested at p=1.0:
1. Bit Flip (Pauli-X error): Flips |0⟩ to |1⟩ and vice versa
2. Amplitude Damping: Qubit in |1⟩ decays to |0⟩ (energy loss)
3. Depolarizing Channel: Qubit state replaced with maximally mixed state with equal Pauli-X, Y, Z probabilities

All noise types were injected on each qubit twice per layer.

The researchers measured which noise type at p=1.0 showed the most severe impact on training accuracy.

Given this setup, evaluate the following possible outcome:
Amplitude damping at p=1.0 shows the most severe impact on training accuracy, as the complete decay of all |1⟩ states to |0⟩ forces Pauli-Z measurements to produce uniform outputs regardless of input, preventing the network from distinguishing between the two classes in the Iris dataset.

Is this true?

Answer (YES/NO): NO